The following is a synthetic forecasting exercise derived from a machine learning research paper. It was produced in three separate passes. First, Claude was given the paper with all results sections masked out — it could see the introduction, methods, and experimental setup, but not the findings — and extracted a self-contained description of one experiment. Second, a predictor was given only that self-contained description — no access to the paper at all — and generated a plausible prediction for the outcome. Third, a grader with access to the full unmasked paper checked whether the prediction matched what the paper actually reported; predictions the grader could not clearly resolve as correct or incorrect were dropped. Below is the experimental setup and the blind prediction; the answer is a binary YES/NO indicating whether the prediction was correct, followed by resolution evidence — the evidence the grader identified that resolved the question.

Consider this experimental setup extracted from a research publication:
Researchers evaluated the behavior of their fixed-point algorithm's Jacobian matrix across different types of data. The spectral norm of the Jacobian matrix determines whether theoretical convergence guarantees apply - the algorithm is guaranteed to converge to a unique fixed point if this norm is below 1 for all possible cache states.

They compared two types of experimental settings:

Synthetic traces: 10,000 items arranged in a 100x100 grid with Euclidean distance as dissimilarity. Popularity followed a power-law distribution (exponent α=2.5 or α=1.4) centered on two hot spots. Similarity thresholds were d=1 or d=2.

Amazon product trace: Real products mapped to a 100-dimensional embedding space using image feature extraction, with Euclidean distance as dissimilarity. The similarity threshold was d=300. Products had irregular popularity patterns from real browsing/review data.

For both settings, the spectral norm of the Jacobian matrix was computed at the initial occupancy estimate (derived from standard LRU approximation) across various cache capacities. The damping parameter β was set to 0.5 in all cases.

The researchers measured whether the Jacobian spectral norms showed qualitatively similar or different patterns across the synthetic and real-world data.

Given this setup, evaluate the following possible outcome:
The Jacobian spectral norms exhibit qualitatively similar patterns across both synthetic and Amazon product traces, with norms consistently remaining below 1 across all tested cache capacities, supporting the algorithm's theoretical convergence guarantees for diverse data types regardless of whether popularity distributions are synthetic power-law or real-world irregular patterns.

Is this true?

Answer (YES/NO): NO